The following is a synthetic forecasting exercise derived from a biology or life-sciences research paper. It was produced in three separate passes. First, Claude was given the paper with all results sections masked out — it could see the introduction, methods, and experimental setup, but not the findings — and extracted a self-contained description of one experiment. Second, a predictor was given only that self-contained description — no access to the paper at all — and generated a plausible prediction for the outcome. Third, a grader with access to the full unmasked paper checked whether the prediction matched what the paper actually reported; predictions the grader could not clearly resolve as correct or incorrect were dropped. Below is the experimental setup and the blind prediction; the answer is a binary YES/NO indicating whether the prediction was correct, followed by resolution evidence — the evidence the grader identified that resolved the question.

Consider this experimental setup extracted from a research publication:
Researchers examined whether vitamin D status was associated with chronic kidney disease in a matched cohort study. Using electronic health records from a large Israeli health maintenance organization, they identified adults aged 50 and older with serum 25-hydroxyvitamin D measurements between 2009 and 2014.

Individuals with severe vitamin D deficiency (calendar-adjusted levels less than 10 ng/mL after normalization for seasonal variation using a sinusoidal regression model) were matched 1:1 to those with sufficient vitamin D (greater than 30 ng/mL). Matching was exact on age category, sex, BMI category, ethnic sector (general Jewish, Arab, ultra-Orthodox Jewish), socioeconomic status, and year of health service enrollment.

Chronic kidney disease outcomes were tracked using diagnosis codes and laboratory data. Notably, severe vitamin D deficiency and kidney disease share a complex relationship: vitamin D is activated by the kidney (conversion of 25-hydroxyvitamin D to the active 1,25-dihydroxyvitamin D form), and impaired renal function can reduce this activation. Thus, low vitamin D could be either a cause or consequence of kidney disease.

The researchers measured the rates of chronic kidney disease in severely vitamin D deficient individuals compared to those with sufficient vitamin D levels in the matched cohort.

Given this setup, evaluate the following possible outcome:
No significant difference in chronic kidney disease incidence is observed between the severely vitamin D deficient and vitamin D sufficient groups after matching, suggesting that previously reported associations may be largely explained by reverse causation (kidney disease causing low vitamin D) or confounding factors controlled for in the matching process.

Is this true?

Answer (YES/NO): NO